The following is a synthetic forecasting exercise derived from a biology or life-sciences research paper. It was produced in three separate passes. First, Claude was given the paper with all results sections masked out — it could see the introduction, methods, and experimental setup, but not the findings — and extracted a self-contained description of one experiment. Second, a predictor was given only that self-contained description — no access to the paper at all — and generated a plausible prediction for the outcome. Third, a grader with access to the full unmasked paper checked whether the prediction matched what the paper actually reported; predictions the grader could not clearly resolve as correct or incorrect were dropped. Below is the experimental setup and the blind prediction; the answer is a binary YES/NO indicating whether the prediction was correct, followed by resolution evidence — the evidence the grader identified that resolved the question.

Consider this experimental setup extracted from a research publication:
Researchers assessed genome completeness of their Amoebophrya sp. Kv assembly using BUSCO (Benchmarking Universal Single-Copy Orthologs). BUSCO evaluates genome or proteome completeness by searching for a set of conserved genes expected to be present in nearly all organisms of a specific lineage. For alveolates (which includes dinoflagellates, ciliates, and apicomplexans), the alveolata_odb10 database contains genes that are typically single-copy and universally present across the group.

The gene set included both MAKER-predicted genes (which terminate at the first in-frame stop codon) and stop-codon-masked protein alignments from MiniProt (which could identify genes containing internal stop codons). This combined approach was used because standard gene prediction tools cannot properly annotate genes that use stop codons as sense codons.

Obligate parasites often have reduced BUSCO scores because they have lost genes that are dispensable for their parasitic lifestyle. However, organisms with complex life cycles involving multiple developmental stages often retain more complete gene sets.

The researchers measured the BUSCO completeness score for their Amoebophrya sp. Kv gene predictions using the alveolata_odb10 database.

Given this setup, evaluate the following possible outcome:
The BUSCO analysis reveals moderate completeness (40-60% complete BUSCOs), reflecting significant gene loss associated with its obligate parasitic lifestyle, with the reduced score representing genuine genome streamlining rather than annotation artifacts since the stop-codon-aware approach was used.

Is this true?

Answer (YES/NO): NO